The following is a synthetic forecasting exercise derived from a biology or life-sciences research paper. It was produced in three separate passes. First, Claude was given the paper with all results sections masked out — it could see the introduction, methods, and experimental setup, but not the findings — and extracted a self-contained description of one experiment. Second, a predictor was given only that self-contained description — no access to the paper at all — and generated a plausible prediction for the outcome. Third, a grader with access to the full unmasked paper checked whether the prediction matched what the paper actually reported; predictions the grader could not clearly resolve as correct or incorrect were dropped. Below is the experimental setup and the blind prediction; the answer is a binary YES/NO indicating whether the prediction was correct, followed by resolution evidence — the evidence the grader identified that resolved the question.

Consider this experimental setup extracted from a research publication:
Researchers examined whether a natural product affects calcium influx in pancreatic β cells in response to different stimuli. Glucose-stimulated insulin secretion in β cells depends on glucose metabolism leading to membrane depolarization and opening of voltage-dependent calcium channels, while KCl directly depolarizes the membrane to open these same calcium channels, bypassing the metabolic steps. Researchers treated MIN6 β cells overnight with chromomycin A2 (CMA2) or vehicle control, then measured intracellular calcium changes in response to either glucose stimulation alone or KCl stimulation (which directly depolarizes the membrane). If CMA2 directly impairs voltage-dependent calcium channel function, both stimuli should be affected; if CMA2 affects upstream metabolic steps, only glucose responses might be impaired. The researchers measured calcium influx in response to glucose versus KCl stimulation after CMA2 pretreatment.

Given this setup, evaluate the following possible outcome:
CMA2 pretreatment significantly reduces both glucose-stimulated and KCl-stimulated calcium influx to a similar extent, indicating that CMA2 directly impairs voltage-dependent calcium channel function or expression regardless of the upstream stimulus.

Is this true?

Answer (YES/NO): NO